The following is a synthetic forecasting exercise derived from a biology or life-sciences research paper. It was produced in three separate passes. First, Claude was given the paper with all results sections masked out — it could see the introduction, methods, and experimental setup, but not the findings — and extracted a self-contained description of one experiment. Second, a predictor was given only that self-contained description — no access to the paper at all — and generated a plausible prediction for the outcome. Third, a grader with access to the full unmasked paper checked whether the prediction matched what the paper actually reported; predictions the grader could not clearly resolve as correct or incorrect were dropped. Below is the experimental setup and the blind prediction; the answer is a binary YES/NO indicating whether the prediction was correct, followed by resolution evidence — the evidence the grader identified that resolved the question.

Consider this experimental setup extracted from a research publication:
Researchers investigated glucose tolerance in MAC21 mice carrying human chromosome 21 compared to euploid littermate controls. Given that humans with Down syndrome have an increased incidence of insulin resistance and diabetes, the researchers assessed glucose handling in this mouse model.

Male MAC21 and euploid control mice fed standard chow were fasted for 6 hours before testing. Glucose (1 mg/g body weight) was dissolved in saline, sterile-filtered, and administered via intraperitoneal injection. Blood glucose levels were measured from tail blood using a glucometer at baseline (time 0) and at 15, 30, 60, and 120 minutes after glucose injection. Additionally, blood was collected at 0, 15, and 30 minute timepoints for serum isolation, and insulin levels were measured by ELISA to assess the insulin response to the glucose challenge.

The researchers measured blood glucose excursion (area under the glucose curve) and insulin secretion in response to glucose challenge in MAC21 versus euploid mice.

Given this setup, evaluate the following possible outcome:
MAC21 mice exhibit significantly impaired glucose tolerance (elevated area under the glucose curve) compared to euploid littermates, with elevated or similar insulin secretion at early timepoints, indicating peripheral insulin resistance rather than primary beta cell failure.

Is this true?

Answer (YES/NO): NO